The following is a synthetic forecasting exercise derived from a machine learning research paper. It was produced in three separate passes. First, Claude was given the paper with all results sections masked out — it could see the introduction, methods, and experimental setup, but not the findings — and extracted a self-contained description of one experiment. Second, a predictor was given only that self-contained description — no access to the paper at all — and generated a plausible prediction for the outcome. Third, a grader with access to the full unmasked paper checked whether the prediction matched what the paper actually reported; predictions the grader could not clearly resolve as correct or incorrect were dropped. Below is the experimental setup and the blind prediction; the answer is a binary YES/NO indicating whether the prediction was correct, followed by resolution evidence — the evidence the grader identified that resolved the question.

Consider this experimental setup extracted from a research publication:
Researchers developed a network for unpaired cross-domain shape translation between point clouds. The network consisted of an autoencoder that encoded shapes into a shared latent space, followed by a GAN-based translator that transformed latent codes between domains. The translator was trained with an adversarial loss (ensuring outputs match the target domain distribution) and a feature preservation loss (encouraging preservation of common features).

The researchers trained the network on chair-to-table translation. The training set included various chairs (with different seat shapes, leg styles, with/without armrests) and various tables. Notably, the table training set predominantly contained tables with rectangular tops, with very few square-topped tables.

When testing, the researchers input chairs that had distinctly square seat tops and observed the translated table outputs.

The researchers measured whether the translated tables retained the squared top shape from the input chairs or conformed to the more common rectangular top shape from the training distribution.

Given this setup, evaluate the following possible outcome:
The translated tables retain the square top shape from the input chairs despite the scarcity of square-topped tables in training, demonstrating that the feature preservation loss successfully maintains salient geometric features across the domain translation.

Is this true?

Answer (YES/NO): NO